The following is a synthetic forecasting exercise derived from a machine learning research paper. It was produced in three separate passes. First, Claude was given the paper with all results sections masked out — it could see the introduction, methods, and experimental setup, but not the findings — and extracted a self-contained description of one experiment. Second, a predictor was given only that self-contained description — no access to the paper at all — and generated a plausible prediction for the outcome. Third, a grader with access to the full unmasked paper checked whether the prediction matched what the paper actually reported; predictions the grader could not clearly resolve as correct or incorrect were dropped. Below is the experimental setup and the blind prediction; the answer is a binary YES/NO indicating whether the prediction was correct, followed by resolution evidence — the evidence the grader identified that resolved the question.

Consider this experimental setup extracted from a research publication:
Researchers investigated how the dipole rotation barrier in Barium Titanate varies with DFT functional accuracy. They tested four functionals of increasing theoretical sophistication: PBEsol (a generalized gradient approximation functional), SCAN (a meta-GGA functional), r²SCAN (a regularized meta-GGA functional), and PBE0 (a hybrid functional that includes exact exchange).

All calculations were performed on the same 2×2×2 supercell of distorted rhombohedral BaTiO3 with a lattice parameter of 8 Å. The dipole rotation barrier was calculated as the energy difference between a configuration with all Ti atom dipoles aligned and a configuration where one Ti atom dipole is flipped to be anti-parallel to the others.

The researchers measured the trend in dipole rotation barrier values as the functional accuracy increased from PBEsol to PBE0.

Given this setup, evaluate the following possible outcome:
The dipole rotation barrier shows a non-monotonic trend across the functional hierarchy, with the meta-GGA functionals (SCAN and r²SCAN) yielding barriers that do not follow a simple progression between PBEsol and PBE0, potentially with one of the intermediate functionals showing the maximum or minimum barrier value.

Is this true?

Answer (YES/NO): NO